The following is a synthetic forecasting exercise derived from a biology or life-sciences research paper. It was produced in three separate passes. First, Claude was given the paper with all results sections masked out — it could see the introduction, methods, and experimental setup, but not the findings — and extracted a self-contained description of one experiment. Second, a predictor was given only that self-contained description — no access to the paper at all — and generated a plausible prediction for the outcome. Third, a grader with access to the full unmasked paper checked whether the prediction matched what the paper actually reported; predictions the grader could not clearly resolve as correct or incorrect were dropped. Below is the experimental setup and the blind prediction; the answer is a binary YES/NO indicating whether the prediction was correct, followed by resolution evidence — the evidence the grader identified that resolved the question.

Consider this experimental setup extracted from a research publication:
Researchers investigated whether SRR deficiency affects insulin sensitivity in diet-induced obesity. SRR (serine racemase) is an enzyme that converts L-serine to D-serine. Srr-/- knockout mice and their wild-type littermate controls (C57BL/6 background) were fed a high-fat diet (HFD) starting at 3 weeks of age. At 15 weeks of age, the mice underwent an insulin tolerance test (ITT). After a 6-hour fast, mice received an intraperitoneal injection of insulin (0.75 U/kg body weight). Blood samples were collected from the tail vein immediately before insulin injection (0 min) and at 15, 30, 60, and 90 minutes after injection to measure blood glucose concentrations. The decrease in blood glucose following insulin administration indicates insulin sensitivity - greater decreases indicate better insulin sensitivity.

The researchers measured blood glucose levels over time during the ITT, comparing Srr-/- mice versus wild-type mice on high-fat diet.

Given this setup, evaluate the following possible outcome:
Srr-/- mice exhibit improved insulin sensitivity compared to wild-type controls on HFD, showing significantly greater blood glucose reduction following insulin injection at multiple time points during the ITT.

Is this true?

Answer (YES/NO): YES